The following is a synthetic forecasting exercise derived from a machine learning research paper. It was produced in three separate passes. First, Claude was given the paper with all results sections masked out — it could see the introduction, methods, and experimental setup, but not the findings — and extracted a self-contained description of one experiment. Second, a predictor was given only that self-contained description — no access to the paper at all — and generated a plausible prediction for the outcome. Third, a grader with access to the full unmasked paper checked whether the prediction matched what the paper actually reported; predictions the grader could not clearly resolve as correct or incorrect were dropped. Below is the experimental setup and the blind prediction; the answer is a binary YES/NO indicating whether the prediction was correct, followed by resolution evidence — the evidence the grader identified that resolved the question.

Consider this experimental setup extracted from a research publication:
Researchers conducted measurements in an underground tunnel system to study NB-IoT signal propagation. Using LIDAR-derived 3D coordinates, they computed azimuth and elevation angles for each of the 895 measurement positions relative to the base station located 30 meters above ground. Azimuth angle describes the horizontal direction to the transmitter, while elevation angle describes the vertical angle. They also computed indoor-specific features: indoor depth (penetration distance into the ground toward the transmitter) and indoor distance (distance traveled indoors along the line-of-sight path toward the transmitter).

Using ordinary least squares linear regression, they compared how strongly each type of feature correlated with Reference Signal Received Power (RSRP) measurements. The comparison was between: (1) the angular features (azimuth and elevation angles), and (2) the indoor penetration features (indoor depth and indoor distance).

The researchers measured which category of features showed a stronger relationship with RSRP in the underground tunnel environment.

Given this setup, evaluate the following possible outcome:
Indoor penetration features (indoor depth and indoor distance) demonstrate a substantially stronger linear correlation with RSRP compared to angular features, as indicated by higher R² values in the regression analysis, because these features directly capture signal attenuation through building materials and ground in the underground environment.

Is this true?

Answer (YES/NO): NO